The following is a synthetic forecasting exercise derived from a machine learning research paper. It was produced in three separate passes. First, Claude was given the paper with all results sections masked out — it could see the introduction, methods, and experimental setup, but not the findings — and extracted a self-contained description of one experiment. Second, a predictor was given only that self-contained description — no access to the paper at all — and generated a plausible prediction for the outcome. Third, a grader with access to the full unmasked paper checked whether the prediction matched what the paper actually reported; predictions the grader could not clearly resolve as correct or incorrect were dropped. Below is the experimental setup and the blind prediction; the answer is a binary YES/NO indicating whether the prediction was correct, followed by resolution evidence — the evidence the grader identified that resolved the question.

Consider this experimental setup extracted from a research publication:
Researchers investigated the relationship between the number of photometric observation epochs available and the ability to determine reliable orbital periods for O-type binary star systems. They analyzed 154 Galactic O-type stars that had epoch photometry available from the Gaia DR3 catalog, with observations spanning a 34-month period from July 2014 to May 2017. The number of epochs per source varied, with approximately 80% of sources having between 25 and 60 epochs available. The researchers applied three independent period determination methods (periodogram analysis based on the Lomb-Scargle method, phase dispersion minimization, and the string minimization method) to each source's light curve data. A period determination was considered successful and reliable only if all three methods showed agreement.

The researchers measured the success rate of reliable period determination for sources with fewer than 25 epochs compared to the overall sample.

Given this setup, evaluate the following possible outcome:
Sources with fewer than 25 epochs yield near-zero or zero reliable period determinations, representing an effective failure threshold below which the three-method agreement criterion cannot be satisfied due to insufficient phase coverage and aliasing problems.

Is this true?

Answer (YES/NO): NO